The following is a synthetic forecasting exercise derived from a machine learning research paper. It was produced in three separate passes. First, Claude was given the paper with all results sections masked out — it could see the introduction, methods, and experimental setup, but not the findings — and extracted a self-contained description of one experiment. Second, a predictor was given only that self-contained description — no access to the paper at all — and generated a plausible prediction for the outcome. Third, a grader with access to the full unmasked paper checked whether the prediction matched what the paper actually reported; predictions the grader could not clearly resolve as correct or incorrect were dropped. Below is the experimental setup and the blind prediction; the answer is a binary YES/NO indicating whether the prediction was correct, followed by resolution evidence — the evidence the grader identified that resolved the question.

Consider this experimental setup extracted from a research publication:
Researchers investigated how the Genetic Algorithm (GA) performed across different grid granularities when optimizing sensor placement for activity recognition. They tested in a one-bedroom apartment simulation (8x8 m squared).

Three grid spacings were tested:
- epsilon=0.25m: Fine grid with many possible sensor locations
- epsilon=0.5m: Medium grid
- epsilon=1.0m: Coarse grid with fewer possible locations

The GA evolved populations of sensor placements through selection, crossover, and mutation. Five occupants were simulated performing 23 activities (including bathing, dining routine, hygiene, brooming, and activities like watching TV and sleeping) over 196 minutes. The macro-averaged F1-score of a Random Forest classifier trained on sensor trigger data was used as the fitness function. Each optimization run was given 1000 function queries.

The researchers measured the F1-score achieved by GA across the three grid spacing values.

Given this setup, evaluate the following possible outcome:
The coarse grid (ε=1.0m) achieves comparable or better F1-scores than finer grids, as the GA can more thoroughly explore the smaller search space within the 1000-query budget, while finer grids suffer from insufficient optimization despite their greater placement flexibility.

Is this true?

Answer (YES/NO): NO